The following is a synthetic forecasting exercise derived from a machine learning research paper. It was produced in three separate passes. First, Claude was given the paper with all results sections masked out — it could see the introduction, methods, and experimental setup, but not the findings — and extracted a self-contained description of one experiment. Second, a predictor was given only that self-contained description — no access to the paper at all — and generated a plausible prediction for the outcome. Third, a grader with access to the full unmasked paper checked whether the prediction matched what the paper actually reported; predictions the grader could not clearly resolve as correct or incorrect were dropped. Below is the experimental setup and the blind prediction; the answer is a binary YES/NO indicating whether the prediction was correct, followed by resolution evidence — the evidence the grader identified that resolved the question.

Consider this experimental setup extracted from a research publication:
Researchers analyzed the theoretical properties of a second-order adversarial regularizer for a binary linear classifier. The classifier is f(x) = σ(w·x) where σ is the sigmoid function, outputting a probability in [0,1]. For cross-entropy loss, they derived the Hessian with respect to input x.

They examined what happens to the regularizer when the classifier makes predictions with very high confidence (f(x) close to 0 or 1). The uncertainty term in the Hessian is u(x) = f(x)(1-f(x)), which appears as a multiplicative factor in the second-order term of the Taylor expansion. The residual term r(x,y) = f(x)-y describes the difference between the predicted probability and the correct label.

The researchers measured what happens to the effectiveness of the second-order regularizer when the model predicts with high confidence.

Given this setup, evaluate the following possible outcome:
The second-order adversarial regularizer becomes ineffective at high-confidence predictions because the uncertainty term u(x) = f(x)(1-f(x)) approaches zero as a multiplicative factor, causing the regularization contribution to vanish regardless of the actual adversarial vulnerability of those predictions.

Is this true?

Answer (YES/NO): YES